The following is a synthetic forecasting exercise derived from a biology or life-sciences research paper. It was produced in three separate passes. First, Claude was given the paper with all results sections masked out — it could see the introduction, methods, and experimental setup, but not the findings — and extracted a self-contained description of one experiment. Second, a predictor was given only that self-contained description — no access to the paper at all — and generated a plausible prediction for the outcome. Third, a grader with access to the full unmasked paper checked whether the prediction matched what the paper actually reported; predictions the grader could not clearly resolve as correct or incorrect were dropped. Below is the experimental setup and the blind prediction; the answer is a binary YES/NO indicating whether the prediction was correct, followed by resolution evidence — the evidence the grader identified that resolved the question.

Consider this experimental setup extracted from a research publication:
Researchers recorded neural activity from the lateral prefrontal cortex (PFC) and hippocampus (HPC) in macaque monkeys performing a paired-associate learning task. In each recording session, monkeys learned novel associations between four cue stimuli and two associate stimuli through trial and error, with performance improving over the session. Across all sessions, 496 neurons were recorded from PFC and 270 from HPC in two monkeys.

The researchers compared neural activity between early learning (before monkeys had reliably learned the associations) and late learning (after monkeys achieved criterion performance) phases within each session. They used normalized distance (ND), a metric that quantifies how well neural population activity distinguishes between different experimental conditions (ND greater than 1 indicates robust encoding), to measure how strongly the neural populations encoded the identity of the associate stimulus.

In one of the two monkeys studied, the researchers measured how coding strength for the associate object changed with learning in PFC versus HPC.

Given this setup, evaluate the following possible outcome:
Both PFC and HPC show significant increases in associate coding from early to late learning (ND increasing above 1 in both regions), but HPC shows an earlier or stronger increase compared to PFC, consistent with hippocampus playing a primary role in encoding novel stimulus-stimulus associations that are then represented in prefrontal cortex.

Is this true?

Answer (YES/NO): NO